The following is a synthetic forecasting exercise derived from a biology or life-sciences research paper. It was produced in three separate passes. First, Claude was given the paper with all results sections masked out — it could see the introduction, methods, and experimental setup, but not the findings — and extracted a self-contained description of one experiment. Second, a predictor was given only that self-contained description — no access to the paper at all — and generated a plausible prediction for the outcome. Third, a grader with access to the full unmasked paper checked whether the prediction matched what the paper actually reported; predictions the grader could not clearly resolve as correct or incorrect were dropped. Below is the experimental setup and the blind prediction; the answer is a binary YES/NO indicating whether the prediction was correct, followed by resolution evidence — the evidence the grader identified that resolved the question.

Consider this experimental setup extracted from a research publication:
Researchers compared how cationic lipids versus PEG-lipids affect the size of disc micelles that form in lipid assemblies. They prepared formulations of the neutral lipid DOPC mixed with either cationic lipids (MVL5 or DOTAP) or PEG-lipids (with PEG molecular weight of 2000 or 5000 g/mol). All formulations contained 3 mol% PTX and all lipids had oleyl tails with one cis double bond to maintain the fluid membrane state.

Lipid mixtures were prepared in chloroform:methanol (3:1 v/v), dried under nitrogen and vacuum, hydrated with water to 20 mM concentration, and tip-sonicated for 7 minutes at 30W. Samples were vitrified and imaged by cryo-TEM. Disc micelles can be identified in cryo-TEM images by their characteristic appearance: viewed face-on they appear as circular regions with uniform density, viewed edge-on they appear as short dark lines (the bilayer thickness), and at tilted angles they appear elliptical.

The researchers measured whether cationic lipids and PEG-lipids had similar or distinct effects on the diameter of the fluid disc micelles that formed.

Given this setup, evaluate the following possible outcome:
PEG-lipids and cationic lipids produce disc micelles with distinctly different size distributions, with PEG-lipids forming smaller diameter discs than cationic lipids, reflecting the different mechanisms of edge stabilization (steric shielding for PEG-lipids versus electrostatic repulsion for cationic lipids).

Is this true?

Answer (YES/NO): NO